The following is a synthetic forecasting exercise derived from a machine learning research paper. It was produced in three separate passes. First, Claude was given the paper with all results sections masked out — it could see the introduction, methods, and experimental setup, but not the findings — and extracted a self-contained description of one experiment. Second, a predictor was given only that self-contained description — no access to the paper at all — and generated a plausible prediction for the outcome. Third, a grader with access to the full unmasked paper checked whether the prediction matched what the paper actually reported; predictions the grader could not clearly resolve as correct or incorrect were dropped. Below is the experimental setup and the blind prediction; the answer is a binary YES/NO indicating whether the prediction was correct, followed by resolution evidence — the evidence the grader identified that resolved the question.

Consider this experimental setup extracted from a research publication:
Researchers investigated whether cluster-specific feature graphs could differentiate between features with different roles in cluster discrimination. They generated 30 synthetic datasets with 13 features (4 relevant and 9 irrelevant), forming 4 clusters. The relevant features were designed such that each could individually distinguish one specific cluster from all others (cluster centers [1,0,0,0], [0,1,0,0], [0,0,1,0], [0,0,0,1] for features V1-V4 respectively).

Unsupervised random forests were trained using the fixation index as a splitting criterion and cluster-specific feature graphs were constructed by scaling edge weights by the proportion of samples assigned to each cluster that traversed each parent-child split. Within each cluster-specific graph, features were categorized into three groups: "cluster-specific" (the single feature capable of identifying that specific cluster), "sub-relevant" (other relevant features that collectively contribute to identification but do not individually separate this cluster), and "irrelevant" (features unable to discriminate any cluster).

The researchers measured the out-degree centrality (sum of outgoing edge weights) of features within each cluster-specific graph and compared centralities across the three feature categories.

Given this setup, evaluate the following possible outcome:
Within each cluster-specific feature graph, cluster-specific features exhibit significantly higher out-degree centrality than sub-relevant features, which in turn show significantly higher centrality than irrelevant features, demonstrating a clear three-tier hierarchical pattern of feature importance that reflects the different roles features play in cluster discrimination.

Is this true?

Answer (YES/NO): YES